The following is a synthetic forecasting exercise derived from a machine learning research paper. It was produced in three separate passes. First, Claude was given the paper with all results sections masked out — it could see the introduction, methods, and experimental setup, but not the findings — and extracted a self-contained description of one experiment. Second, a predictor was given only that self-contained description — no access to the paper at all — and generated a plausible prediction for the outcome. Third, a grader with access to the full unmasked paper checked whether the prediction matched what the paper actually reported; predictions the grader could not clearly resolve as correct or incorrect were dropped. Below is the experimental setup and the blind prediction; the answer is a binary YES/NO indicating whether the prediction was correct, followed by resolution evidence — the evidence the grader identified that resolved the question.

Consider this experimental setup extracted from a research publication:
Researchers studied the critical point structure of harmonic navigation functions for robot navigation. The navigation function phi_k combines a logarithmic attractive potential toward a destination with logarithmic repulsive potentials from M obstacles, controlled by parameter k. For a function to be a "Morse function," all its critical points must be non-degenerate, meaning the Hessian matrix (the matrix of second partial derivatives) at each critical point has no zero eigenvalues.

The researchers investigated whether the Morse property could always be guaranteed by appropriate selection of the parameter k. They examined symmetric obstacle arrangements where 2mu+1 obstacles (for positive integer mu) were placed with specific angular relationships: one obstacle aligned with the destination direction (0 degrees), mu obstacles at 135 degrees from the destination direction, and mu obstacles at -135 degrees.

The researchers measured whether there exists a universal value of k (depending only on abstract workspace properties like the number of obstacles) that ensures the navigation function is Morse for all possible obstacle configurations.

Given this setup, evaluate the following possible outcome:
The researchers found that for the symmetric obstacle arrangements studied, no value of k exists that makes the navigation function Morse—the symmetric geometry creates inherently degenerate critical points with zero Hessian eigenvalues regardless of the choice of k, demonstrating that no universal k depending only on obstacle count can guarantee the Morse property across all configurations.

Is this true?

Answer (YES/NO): YES